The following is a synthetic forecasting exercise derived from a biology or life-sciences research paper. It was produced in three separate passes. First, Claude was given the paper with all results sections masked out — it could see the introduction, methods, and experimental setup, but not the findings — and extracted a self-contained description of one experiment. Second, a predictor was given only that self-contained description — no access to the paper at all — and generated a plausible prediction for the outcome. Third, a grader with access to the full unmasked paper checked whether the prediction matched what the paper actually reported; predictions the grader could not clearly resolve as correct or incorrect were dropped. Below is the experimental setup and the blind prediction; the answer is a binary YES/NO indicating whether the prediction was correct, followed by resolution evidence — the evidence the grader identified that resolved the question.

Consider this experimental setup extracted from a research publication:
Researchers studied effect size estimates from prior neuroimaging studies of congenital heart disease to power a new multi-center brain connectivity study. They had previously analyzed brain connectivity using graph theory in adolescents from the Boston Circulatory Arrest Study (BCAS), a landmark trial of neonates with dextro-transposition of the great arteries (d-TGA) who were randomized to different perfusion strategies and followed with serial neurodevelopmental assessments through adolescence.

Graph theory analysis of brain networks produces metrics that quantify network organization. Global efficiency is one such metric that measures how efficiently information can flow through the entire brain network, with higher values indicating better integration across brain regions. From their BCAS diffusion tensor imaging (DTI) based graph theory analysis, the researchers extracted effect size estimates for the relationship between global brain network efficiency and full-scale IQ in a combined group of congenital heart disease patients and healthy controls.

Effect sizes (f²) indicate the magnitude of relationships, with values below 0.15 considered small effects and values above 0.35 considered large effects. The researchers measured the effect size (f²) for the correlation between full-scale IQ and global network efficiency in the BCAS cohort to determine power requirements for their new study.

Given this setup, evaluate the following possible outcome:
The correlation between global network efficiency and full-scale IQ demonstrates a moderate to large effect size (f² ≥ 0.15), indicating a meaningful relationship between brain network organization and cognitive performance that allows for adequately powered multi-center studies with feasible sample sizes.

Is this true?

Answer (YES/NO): NO